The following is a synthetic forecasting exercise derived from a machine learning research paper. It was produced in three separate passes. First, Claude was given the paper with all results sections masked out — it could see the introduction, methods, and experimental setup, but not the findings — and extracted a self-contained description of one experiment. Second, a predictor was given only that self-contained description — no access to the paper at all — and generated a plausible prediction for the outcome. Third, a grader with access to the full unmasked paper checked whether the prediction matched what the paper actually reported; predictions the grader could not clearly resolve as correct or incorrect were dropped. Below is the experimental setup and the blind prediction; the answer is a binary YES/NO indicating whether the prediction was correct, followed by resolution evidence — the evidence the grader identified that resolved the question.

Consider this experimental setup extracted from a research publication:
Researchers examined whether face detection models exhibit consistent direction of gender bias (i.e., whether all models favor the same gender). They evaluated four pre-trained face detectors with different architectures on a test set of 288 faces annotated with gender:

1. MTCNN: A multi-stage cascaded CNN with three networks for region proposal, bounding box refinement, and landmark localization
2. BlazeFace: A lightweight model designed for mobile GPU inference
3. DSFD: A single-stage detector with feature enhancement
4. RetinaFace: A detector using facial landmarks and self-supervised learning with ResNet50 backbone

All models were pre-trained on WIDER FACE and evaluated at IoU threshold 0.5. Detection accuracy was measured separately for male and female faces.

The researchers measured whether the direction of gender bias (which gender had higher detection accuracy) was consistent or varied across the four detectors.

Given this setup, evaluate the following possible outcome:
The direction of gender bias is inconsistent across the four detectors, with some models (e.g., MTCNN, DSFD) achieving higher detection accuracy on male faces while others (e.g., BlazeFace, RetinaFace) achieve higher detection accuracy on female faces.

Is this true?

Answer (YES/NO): NO